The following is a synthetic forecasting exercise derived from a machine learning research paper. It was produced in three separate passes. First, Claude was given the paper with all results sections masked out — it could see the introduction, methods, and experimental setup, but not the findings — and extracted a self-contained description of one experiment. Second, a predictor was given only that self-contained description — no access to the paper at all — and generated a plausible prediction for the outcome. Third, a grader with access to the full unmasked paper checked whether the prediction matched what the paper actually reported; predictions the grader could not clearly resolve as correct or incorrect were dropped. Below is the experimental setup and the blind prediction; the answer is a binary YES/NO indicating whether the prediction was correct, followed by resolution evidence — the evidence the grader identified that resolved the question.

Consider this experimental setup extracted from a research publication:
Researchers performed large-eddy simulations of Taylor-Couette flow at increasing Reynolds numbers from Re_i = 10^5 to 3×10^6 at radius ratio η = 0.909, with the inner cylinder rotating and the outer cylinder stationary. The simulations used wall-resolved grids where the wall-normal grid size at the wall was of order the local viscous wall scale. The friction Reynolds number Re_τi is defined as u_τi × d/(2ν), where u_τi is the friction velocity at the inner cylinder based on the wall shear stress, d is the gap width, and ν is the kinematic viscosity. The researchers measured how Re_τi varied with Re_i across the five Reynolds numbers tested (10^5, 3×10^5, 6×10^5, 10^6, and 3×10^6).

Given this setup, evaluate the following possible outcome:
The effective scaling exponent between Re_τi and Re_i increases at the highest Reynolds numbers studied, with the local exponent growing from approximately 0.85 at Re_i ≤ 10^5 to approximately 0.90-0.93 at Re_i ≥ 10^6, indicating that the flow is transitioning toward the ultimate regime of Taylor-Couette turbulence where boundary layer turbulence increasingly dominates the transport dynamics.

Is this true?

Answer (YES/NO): NO